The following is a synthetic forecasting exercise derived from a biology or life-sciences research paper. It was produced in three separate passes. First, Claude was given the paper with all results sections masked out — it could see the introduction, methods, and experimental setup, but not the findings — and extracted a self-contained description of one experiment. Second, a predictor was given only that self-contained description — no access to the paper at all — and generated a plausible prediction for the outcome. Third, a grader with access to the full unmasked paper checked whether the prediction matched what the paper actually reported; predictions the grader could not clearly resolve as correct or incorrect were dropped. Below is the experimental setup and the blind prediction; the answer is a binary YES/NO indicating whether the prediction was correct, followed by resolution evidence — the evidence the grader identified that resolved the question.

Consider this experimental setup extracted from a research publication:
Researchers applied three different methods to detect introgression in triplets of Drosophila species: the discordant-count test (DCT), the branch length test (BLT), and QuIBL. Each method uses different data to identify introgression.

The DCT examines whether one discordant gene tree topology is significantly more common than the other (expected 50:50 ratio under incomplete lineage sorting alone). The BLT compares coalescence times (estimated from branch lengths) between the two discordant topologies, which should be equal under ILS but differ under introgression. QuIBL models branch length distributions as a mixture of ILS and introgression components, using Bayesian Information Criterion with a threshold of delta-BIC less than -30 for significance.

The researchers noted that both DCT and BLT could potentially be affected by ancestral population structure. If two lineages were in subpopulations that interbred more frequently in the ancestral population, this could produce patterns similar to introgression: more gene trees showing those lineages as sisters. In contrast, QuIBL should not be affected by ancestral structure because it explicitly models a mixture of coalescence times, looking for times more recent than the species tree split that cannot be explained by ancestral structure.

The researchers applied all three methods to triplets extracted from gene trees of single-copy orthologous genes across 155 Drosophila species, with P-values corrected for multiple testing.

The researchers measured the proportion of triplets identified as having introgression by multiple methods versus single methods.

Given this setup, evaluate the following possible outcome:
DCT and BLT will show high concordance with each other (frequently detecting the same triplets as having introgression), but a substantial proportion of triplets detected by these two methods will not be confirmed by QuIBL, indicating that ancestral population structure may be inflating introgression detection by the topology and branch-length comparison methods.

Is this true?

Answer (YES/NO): NO